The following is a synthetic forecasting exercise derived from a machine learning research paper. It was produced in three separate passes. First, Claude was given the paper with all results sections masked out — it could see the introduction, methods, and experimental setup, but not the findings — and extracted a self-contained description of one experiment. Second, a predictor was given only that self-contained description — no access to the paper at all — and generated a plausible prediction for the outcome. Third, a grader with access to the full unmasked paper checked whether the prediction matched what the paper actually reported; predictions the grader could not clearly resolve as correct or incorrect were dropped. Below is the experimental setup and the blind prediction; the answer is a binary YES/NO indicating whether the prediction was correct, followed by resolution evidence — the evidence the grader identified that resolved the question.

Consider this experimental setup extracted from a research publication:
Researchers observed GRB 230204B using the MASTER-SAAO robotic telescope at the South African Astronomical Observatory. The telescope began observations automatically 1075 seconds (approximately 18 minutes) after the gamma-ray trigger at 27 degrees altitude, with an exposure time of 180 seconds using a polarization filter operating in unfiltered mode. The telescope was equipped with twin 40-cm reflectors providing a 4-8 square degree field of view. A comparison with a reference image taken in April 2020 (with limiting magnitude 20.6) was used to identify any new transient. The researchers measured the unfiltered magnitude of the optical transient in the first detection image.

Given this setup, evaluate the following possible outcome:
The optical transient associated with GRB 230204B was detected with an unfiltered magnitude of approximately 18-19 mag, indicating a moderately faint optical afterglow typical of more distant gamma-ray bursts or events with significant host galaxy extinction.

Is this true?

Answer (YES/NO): NO